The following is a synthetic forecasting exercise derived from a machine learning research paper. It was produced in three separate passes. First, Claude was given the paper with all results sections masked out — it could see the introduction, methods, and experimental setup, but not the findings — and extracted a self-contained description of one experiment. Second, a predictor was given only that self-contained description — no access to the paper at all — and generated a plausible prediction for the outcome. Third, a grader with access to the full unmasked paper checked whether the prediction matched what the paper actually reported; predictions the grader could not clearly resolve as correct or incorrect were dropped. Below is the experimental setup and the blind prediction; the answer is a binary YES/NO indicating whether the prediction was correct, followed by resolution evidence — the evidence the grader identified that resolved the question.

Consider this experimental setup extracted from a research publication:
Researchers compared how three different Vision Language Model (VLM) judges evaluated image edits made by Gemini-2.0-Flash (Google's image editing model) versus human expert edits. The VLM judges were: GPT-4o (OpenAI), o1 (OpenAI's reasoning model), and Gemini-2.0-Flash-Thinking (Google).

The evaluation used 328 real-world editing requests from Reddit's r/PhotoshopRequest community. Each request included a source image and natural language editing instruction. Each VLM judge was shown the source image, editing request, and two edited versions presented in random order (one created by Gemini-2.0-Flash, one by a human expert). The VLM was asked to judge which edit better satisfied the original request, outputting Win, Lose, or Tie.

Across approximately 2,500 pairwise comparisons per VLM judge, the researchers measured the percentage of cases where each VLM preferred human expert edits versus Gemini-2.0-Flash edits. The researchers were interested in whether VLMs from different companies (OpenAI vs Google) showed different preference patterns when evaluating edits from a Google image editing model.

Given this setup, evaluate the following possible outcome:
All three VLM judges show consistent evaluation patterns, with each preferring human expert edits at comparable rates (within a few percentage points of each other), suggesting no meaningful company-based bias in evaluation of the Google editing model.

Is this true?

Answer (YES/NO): NO